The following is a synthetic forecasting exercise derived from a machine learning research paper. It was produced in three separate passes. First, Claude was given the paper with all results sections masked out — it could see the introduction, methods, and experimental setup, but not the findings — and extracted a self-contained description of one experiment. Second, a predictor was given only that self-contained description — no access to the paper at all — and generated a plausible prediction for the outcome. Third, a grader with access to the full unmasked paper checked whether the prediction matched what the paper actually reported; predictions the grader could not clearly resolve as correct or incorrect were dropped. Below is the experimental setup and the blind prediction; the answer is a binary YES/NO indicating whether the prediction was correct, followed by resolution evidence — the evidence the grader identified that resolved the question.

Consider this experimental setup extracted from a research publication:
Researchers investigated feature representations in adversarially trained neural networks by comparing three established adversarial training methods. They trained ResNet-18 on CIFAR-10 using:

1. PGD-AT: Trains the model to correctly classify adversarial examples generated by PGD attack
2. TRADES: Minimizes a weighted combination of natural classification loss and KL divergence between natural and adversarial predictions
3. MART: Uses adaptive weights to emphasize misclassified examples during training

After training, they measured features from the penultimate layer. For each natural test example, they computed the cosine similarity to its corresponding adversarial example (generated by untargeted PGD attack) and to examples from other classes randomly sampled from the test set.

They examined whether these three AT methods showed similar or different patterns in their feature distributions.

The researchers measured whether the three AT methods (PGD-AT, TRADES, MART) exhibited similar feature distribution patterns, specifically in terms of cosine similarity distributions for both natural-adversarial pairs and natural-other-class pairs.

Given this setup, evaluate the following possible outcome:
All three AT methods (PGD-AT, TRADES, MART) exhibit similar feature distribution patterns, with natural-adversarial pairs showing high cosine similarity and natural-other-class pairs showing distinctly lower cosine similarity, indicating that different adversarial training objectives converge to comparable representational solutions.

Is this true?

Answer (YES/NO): YES